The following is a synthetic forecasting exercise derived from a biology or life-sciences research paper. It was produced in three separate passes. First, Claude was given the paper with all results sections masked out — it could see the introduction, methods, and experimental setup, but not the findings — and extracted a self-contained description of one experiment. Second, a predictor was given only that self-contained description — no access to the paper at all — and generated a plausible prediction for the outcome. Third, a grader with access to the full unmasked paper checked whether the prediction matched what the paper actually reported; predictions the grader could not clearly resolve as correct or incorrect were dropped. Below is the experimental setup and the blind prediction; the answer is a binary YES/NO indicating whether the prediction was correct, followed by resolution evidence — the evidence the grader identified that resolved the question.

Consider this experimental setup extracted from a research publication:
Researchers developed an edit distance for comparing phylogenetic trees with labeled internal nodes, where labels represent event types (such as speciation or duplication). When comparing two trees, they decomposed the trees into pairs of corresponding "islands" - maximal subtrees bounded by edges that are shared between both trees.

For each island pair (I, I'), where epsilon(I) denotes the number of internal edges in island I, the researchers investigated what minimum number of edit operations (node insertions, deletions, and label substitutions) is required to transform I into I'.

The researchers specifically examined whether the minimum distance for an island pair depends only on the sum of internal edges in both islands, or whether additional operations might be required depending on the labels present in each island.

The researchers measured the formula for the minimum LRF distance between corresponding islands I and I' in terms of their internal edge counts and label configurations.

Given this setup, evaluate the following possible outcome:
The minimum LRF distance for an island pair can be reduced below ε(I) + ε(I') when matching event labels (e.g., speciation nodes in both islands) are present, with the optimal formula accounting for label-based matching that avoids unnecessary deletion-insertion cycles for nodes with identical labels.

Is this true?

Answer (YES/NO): NO